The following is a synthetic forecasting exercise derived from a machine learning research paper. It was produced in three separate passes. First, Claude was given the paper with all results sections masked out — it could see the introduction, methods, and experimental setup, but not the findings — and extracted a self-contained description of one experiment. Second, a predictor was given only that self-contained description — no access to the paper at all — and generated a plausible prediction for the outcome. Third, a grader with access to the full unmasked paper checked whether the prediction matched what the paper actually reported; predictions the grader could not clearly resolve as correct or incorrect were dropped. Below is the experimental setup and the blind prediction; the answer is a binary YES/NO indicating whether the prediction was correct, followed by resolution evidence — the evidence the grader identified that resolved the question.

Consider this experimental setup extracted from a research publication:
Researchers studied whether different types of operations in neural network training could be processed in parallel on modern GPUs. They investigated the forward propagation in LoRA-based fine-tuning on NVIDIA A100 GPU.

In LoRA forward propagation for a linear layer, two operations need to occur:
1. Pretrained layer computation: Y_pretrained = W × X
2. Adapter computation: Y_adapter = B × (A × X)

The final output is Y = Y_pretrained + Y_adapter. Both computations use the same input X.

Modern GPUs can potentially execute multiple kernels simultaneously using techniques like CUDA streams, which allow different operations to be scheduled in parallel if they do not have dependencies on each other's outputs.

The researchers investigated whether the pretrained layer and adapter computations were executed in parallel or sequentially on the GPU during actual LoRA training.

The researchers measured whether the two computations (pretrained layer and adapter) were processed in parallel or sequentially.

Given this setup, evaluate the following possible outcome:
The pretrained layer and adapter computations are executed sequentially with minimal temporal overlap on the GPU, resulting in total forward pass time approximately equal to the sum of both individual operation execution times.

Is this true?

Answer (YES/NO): YES